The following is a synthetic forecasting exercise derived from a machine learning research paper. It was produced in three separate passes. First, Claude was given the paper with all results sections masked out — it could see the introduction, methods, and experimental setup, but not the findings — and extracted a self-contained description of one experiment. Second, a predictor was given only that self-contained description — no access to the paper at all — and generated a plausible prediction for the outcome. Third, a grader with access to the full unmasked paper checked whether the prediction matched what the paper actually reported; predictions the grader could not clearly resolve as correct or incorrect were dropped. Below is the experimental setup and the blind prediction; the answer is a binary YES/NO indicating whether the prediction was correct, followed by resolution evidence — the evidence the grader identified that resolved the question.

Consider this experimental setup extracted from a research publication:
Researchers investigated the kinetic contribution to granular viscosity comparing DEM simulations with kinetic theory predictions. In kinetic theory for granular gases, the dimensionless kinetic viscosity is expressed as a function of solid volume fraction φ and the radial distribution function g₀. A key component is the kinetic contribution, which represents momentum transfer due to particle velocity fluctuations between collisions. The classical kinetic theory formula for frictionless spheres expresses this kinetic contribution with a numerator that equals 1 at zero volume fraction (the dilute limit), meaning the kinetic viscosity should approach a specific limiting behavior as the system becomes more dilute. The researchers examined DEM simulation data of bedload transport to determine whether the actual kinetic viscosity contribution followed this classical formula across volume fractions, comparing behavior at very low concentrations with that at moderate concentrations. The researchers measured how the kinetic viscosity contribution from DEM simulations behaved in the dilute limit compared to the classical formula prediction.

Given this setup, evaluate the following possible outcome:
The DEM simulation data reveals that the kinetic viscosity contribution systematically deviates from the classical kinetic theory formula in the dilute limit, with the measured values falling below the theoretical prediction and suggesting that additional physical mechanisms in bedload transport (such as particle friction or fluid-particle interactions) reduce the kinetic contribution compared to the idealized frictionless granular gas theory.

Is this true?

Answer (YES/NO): YES